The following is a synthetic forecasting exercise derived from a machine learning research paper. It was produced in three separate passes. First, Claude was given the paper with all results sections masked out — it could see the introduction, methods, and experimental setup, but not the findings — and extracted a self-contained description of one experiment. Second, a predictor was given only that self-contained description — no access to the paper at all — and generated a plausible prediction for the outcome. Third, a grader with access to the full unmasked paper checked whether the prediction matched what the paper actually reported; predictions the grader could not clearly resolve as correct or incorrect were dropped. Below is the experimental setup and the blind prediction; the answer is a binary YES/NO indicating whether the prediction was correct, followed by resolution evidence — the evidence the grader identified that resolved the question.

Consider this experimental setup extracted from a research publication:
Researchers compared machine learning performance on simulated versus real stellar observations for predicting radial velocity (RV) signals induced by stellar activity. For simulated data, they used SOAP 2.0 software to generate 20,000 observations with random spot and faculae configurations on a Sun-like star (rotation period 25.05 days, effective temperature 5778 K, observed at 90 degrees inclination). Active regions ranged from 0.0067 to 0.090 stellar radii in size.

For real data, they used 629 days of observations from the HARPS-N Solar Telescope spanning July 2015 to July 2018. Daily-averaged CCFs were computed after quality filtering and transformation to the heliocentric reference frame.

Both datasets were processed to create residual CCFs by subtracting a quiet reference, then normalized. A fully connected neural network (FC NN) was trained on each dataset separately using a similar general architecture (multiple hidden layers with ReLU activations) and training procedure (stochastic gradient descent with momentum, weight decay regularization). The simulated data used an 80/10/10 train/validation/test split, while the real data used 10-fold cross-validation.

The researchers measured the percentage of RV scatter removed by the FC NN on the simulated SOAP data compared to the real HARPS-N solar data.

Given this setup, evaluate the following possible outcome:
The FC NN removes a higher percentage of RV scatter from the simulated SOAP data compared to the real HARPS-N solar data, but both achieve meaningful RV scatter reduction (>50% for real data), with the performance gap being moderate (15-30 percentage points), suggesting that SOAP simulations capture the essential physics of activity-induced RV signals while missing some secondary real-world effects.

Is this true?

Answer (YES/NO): NO